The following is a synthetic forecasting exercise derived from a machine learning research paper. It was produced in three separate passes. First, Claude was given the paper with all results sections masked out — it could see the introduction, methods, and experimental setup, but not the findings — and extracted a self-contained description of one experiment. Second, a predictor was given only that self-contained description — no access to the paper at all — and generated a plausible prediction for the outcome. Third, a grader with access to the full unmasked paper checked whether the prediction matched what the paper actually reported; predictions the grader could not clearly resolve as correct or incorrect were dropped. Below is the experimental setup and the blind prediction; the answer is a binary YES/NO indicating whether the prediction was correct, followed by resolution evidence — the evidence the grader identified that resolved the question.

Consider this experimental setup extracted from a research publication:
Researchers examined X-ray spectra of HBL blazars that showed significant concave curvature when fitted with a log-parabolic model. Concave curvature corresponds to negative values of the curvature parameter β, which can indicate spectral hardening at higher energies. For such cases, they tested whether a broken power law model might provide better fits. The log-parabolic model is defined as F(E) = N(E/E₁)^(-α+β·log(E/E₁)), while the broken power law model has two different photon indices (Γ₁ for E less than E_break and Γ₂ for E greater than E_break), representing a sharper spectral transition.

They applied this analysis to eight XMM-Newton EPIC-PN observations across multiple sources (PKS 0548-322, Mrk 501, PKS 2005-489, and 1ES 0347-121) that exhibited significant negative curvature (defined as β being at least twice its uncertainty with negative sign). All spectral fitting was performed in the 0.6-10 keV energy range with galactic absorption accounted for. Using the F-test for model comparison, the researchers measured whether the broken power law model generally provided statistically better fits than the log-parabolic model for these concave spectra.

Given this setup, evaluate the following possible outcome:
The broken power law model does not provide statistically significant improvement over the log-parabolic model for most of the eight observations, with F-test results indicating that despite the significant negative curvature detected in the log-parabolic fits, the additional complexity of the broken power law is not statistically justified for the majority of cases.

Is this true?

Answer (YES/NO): NO